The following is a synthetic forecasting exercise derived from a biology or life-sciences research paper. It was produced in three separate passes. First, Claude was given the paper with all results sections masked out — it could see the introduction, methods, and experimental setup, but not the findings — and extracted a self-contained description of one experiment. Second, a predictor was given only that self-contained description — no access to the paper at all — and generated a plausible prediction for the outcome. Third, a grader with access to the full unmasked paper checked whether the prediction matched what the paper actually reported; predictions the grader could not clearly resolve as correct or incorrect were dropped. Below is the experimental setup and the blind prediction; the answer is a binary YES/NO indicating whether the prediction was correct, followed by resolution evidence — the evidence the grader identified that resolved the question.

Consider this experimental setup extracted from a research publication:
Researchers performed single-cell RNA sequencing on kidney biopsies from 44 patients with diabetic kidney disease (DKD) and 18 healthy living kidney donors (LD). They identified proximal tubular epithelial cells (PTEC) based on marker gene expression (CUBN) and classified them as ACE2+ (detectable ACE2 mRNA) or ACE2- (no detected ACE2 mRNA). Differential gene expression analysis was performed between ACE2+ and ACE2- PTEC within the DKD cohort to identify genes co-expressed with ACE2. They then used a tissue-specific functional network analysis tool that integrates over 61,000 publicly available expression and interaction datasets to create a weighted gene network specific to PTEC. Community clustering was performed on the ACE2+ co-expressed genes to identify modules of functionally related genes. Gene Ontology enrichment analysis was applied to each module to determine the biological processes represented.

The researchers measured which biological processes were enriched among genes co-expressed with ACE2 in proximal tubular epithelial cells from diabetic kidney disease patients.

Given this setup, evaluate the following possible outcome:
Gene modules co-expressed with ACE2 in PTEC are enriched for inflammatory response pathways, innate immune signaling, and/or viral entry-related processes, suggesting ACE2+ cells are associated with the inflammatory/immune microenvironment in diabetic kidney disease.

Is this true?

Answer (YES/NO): YES